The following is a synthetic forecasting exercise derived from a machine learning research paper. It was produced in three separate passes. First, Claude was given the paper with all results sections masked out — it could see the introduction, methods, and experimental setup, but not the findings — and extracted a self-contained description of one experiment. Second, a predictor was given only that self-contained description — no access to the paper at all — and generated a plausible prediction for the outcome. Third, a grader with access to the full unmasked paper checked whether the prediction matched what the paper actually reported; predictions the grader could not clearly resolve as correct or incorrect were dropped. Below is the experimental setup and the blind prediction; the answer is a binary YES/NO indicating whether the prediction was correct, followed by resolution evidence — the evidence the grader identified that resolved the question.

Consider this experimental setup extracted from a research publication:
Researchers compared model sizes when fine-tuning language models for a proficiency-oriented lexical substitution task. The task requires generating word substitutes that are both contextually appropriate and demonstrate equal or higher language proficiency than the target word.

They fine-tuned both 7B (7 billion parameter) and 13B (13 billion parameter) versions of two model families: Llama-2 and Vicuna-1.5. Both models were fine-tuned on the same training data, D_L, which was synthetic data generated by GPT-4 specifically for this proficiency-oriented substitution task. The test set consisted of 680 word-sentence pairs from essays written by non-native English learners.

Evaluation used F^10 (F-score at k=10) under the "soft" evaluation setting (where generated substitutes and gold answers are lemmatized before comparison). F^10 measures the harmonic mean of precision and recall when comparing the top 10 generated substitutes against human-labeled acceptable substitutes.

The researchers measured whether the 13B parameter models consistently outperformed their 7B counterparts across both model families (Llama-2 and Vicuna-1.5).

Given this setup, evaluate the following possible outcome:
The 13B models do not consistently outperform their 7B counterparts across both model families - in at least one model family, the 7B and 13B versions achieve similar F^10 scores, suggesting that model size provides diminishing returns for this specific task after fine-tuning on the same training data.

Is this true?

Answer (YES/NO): NO